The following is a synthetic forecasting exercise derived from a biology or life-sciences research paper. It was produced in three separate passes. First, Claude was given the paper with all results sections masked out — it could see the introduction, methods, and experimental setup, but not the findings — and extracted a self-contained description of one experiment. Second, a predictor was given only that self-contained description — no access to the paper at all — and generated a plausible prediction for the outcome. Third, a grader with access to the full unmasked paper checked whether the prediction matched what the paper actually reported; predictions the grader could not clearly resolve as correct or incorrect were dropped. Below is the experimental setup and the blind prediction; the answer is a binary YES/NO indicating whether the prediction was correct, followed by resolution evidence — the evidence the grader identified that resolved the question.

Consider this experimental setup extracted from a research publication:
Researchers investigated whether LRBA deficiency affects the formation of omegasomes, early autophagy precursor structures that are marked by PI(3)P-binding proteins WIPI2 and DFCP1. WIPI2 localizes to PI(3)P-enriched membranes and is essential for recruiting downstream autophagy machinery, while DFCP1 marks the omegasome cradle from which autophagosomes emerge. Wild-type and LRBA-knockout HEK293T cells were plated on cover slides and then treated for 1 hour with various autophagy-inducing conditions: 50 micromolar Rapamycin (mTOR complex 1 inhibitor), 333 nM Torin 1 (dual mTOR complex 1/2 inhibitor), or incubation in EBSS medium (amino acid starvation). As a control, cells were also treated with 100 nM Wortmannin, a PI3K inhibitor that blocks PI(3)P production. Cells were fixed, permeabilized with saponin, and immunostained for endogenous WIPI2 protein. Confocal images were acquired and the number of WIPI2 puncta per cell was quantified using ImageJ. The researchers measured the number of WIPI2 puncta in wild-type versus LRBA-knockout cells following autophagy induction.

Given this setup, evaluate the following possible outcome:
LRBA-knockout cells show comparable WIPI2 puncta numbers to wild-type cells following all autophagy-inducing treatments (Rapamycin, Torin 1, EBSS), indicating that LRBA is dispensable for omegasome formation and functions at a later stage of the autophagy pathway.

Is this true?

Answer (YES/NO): NO